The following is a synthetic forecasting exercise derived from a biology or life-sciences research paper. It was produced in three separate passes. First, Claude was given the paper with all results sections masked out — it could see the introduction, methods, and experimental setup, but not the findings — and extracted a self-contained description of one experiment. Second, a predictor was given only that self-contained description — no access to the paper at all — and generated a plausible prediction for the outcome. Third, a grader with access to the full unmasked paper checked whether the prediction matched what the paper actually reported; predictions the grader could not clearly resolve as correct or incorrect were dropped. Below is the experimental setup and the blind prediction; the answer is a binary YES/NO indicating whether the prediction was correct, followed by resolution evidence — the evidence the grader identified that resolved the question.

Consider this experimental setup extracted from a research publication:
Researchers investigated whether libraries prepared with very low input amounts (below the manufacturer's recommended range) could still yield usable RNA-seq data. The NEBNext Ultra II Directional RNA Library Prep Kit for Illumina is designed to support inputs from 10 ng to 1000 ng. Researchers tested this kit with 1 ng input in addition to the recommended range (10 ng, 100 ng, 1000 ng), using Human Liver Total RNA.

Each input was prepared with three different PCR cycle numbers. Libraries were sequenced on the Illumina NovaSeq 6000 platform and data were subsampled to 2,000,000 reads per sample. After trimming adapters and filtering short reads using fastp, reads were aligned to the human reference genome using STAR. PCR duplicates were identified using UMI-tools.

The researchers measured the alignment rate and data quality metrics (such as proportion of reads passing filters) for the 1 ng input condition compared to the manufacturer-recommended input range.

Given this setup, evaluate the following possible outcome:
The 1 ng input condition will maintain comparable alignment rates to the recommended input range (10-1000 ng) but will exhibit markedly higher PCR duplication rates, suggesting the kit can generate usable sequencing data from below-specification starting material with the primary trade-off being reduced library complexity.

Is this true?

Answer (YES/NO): NO